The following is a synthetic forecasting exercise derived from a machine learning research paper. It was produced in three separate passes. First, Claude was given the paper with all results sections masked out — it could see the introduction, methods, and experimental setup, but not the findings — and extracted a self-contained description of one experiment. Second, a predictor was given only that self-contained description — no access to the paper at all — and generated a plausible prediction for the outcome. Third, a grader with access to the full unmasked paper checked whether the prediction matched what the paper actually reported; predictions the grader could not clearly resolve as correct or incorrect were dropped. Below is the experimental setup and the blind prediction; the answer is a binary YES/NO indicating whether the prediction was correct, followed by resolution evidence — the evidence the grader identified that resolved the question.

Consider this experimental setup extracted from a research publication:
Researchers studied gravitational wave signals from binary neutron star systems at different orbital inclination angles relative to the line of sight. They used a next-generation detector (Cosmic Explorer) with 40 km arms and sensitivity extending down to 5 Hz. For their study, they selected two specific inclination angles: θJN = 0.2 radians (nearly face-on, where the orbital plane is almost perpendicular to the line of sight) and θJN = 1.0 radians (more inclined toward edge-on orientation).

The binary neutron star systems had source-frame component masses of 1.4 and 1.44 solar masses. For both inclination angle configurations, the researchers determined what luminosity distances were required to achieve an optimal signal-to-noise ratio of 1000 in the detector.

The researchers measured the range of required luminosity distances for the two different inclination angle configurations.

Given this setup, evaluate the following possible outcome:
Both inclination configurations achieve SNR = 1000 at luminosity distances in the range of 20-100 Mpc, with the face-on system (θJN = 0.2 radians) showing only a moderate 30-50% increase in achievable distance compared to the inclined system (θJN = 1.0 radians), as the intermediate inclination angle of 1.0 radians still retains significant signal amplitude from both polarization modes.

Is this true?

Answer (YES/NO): NO